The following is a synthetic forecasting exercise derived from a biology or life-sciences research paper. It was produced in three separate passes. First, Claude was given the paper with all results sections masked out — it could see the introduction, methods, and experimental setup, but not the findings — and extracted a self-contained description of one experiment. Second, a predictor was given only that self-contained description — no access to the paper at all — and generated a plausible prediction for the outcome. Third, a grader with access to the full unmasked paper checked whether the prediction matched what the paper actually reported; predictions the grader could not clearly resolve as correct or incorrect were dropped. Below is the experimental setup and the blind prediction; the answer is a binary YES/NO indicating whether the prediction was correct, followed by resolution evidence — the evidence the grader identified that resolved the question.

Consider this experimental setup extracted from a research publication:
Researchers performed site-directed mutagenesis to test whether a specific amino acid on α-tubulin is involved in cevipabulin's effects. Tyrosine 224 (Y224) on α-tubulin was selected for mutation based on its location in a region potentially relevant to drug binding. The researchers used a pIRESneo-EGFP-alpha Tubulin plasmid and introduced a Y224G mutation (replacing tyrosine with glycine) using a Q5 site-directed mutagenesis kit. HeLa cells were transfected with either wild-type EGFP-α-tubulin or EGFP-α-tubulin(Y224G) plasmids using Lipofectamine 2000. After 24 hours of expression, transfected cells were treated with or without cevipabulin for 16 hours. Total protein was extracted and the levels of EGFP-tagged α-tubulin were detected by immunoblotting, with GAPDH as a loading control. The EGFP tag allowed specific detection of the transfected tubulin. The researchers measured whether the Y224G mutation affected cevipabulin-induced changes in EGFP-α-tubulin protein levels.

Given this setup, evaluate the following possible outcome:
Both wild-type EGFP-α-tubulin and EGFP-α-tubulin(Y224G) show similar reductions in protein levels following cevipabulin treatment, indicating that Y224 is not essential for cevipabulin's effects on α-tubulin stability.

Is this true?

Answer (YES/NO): NO